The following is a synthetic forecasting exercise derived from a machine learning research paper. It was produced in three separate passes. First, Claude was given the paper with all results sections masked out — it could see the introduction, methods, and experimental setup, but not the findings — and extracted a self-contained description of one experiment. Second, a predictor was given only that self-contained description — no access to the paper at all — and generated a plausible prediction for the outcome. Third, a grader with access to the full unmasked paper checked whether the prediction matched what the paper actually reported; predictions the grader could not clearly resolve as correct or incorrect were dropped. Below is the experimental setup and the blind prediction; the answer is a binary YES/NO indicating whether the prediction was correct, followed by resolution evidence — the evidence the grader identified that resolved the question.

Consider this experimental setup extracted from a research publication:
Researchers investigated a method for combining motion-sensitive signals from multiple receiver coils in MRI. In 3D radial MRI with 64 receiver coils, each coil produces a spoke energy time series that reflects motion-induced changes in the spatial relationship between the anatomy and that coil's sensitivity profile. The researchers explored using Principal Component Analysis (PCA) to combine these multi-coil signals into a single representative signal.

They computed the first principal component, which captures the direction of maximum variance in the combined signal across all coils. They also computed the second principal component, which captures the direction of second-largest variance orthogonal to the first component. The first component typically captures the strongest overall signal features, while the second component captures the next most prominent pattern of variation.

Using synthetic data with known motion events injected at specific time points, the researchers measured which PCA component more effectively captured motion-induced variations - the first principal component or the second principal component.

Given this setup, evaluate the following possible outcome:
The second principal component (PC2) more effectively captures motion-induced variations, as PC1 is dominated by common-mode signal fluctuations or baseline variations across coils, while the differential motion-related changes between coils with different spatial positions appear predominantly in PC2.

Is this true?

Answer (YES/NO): YES